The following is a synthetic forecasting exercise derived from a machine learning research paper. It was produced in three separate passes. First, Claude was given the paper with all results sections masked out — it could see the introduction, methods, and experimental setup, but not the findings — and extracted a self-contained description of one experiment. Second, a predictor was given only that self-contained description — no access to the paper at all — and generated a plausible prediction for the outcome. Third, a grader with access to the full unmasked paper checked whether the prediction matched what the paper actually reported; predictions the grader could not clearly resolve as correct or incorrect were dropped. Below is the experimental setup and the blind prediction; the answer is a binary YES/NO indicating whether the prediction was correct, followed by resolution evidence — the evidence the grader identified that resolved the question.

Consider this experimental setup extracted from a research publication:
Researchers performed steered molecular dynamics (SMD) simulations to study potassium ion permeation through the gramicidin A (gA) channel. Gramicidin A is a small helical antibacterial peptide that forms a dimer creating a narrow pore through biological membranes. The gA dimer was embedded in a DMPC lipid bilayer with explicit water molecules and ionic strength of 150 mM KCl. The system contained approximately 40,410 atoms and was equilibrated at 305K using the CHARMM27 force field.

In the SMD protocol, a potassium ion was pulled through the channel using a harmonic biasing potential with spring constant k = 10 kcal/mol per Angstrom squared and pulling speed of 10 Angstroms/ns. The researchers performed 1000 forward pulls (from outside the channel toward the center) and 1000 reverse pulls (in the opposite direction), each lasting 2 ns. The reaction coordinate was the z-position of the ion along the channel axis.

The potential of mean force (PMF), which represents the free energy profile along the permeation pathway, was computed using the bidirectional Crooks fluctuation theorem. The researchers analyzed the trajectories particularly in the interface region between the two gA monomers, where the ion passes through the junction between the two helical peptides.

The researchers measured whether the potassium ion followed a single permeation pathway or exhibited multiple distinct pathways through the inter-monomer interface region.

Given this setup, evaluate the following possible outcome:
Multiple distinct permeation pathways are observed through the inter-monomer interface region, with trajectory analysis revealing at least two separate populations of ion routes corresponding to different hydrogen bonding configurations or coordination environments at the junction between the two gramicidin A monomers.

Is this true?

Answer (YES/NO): YES